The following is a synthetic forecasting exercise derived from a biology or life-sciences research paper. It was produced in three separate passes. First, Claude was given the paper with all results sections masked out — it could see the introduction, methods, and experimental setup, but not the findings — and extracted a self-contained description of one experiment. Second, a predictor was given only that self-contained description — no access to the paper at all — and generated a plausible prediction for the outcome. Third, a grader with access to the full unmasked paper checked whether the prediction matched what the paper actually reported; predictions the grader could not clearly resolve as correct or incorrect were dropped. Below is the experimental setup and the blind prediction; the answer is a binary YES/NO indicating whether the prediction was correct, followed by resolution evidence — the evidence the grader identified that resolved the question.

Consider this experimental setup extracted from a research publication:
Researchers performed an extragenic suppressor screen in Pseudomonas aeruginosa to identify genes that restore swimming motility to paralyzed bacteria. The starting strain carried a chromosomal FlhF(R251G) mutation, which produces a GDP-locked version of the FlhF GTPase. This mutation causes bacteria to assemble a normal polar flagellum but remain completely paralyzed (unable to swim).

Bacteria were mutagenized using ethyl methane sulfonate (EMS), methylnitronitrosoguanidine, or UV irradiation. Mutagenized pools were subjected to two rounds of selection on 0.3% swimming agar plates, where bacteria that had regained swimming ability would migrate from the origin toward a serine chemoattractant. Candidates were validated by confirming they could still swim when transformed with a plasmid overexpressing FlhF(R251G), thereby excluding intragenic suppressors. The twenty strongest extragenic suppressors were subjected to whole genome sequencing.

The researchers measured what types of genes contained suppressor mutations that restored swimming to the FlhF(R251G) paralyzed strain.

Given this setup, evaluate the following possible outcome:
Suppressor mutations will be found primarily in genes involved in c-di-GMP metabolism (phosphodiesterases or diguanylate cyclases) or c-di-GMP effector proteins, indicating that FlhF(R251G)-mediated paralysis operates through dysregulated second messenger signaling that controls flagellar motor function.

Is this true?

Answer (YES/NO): NO